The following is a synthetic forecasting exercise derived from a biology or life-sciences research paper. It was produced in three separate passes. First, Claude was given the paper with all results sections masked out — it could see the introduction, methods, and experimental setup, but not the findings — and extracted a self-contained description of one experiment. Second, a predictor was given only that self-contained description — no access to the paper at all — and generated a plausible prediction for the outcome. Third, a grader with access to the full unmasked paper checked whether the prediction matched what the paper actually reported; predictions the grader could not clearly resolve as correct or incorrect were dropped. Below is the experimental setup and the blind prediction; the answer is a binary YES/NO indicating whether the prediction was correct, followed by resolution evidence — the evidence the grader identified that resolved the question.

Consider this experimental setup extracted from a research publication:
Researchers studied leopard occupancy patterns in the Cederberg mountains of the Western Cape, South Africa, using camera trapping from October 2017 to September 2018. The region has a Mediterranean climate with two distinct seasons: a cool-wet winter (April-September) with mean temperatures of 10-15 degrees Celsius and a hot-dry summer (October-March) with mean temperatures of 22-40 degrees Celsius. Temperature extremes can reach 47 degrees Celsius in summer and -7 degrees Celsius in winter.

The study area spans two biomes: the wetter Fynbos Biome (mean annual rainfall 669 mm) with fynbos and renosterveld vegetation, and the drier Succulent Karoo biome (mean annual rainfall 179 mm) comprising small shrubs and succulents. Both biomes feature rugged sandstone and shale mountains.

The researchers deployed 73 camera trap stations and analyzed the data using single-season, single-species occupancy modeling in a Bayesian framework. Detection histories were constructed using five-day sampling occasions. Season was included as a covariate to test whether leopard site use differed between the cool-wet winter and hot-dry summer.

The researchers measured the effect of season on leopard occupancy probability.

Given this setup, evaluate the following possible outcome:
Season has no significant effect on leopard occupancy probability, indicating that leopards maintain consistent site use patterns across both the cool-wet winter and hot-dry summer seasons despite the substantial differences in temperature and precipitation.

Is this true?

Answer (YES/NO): YES